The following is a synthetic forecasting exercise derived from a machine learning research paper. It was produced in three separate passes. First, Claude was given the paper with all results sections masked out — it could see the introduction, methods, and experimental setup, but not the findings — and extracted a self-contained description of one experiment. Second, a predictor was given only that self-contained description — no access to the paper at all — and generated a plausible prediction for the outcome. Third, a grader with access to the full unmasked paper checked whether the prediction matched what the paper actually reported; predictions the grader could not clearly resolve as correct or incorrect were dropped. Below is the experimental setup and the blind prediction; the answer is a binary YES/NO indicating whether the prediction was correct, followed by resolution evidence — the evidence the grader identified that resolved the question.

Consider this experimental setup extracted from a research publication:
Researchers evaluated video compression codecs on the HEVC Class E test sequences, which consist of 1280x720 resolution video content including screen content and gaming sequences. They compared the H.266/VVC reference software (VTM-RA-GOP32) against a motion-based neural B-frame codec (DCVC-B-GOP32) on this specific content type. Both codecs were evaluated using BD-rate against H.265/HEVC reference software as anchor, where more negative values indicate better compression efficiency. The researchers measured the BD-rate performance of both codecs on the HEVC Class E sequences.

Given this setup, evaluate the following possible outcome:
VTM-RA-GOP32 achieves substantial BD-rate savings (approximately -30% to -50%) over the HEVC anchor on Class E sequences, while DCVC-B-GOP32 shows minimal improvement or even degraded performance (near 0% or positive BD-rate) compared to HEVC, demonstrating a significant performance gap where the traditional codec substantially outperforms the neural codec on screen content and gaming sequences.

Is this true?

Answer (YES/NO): NO